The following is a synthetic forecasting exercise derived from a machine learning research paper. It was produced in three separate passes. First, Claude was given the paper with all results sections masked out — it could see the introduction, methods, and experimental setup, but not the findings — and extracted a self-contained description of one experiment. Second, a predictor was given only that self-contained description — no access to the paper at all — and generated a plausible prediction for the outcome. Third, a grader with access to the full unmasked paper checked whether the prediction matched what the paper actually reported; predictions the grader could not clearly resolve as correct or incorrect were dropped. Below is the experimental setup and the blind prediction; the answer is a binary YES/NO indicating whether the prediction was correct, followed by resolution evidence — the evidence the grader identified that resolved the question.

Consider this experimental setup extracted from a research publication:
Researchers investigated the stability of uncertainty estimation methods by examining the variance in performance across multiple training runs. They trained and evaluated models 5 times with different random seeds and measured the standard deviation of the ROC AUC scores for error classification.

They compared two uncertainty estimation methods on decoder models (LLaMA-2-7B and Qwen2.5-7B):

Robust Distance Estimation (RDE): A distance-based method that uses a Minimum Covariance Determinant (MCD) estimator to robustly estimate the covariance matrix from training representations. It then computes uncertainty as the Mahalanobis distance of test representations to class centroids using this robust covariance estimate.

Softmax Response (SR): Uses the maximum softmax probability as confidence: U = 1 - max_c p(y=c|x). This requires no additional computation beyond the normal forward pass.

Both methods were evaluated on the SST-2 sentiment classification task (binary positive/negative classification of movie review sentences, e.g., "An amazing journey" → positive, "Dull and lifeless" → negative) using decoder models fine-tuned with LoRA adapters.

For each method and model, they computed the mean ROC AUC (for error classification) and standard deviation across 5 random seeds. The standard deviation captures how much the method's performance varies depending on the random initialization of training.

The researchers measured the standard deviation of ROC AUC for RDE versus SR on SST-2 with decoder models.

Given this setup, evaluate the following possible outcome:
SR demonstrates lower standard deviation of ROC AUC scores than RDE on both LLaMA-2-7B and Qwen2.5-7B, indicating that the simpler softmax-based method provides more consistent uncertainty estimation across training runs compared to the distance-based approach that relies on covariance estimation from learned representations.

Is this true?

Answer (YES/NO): YES